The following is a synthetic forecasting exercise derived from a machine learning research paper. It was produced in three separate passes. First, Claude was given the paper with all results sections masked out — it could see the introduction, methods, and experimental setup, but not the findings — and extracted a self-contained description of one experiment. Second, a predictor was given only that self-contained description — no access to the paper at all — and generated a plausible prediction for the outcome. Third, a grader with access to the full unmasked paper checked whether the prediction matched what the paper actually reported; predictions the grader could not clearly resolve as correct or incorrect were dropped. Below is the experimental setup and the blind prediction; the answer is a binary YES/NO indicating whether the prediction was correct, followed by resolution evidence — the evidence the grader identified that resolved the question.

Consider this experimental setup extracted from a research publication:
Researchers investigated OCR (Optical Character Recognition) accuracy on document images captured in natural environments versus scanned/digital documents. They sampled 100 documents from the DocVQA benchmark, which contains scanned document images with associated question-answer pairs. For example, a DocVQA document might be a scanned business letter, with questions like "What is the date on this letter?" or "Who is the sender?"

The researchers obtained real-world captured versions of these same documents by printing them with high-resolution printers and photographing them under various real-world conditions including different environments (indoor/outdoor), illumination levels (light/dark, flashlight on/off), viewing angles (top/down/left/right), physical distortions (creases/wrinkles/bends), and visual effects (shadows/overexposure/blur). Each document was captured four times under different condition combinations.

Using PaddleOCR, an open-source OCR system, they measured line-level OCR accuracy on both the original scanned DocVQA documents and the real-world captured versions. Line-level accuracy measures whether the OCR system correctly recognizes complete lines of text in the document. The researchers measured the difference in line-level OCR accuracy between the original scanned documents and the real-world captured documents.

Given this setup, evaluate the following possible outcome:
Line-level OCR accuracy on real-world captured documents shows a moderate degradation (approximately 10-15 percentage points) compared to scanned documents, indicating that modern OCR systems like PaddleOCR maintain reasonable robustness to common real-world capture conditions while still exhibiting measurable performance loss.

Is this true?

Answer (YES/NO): NO